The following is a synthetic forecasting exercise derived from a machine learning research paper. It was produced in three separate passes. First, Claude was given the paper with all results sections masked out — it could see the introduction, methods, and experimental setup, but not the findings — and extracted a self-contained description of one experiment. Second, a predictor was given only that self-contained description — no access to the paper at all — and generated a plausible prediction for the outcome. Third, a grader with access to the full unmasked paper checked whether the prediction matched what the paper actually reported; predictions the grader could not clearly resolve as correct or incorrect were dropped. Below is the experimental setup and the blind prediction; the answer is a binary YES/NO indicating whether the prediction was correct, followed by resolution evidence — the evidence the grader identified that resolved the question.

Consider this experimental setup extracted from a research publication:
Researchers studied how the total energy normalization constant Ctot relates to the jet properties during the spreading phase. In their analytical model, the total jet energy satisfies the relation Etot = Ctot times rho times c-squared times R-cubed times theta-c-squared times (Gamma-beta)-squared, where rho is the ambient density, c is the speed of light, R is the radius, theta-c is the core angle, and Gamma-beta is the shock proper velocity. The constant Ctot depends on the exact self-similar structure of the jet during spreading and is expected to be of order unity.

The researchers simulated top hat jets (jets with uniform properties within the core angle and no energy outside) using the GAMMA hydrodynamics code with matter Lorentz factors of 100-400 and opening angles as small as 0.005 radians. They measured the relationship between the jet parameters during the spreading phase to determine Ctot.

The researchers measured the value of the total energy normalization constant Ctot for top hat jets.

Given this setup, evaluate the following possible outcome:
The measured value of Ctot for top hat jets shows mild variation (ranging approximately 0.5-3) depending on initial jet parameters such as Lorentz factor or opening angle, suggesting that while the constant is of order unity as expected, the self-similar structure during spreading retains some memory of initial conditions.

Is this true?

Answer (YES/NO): NO